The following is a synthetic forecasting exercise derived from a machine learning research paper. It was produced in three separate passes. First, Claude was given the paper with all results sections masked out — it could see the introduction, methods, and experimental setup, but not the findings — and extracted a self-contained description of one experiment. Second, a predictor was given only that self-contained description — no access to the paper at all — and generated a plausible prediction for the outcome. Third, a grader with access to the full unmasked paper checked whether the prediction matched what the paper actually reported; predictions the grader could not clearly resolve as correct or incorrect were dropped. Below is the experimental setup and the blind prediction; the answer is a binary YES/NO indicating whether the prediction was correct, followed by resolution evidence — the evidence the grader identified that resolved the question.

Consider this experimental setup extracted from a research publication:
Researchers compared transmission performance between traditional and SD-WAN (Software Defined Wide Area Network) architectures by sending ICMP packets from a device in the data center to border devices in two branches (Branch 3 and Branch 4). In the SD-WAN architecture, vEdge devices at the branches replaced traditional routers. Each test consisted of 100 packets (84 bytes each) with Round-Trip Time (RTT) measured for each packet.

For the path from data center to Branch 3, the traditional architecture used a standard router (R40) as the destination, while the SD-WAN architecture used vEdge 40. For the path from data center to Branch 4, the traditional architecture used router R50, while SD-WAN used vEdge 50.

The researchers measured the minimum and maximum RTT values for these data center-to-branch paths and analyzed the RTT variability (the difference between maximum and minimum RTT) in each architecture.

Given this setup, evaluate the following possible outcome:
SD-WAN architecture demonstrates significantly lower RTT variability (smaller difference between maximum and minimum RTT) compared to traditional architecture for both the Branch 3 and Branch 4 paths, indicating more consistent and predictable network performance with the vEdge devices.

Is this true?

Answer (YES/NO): NO